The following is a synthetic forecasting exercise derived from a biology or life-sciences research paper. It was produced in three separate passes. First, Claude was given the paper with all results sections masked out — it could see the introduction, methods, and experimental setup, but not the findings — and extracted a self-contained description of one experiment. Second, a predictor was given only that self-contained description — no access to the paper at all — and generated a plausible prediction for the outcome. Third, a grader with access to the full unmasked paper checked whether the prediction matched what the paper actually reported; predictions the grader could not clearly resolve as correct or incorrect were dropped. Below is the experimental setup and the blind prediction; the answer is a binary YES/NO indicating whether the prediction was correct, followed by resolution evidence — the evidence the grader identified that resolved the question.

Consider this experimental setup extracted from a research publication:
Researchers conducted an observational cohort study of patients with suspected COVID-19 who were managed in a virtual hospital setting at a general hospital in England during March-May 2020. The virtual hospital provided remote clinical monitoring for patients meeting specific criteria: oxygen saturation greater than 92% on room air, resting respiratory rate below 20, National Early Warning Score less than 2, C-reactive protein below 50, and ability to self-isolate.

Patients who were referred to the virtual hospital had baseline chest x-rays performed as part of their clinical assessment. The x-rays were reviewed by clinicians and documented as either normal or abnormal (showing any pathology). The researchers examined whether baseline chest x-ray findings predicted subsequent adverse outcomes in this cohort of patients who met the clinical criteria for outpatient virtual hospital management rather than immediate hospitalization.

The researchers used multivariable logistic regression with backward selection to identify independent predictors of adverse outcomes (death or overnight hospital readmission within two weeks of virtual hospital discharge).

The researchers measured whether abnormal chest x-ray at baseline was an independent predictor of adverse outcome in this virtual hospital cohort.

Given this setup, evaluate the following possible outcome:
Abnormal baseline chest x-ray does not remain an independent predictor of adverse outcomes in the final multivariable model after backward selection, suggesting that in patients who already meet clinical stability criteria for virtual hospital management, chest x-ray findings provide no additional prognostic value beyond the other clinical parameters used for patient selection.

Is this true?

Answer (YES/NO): YES